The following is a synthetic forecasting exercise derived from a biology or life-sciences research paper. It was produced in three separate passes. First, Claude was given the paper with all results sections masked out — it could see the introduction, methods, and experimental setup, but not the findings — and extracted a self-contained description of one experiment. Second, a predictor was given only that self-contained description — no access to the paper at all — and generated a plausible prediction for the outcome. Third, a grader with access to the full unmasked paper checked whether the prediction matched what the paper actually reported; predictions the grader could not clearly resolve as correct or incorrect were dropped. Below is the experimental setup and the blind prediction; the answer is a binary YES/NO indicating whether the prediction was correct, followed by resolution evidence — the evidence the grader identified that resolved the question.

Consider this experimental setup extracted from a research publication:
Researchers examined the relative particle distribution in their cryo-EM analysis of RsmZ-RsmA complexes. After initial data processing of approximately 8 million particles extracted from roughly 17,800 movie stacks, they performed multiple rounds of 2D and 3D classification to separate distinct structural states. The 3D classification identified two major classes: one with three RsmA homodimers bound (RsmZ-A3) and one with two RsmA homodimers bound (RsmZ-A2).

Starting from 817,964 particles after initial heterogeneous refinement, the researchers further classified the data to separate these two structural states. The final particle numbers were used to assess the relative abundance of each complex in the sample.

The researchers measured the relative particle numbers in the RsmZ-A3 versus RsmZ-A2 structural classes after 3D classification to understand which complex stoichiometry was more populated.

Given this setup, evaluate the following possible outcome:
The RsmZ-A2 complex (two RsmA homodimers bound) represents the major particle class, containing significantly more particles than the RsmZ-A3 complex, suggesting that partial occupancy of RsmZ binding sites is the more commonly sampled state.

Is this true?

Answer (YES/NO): NO